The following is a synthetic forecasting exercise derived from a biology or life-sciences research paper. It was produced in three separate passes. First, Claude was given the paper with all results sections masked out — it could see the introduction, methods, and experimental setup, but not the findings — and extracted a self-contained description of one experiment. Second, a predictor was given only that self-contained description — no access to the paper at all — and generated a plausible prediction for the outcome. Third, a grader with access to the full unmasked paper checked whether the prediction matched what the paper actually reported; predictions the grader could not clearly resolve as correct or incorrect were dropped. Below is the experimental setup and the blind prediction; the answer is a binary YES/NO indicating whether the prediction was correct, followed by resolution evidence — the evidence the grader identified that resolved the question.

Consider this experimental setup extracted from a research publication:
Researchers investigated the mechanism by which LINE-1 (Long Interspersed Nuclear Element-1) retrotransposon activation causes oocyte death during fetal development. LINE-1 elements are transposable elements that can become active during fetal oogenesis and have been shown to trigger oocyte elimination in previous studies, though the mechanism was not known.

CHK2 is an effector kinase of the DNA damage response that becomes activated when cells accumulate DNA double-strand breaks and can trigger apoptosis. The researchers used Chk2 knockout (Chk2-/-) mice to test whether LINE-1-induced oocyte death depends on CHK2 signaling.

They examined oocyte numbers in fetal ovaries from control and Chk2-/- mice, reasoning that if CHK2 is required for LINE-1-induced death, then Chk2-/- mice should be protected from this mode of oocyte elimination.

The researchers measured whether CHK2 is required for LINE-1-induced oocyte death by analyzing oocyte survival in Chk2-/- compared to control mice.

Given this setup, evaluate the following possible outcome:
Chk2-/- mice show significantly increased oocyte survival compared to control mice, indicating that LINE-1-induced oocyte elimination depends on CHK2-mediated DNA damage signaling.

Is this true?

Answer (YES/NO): YES